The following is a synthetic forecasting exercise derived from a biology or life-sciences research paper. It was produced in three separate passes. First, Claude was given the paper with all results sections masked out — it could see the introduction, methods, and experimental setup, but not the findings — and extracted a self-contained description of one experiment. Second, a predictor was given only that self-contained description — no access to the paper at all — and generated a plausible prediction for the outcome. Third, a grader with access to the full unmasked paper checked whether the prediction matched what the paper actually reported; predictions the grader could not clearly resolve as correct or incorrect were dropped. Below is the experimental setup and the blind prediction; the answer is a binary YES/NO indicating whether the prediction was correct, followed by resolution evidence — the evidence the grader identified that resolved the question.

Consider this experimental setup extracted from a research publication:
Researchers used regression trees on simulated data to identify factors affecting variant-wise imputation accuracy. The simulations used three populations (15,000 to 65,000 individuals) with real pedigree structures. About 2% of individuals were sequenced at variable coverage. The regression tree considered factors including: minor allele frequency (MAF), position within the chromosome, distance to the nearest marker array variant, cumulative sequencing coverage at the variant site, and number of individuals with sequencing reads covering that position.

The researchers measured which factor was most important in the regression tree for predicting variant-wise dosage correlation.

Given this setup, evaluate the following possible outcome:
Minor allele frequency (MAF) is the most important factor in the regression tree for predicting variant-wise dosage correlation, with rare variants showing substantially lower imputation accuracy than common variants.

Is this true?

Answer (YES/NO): YES